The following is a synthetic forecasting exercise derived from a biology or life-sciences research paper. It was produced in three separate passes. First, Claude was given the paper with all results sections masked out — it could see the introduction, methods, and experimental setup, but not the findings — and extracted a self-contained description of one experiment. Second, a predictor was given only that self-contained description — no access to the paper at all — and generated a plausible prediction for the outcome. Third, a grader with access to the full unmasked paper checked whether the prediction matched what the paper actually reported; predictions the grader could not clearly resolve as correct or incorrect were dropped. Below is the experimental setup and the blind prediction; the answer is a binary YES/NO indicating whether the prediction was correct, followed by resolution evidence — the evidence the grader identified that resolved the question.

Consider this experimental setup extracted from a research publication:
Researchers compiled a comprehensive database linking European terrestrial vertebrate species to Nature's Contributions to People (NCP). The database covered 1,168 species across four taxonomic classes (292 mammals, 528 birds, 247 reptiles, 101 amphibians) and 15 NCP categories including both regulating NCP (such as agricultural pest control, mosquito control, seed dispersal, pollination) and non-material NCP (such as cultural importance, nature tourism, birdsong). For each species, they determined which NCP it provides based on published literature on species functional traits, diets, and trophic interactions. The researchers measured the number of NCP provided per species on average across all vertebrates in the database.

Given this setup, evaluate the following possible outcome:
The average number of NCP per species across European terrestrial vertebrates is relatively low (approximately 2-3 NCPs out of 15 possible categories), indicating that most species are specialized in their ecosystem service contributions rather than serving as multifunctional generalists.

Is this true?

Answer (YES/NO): NO